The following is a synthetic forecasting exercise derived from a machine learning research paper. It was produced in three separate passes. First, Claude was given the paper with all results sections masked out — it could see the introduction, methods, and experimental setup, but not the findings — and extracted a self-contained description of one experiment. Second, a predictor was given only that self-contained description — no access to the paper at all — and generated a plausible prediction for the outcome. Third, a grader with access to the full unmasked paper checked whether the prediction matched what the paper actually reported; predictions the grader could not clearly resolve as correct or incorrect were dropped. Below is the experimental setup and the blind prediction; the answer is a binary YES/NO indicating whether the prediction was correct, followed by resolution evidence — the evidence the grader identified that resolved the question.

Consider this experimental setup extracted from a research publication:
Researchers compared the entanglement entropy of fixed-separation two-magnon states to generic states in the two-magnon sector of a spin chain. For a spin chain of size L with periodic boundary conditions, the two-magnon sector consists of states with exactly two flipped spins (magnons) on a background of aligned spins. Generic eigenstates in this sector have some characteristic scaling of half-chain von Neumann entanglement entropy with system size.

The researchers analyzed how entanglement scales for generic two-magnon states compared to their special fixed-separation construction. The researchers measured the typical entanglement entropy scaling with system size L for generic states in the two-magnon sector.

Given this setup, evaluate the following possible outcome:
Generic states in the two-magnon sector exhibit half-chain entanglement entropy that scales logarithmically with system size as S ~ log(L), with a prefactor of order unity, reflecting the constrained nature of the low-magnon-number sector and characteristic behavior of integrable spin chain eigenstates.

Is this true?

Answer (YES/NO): YES